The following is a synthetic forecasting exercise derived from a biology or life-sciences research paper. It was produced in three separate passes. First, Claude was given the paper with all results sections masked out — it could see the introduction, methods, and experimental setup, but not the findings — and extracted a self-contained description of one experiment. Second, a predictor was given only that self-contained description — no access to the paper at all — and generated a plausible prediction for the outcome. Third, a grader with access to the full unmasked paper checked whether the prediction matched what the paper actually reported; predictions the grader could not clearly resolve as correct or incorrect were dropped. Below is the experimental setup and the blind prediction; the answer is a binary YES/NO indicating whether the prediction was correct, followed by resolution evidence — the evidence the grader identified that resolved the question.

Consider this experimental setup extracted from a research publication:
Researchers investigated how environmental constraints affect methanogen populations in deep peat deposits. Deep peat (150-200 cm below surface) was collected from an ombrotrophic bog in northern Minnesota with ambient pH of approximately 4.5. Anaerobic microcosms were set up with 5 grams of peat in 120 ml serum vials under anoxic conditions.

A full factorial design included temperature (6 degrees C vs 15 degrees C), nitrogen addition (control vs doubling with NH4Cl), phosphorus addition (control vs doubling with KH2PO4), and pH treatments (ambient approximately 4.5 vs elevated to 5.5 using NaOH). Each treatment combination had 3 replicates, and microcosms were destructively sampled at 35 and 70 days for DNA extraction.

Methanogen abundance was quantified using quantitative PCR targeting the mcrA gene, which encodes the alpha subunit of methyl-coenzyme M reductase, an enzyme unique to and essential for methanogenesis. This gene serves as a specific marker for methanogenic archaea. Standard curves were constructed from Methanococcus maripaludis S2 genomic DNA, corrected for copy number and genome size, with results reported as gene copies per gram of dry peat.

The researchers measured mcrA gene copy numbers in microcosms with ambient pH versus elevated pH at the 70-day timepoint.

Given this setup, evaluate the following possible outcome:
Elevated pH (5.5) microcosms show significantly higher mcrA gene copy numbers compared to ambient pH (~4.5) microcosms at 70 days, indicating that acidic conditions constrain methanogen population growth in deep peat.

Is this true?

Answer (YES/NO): YES